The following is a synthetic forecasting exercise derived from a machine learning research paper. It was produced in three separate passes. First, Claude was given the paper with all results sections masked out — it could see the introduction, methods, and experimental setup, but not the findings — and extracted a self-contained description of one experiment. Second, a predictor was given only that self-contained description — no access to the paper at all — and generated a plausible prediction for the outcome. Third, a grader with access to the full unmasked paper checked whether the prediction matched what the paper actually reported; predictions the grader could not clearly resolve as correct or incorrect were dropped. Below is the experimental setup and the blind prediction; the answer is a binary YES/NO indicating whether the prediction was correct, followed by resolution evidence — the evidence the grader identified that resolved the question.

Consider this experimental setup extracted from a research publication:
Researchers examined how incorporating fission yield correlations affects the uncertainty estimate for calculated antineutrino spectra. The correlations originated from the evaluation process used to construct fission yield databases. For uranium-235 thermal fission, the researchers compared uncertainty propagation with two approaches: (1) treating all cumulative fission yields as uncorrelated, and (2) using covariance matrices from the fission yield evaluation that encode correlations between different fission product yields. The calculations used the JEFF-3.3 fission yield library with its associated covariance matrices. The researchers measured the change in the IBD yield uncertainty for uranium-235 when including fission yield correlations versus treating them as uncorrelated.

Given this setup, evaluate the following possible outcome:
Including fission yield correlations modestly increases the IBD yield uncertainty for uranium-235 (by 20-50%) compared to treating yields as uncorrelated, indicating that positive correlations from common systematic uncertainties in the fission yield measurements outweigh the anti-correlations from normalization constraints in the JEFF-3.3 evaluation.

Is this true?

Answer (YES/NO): NO